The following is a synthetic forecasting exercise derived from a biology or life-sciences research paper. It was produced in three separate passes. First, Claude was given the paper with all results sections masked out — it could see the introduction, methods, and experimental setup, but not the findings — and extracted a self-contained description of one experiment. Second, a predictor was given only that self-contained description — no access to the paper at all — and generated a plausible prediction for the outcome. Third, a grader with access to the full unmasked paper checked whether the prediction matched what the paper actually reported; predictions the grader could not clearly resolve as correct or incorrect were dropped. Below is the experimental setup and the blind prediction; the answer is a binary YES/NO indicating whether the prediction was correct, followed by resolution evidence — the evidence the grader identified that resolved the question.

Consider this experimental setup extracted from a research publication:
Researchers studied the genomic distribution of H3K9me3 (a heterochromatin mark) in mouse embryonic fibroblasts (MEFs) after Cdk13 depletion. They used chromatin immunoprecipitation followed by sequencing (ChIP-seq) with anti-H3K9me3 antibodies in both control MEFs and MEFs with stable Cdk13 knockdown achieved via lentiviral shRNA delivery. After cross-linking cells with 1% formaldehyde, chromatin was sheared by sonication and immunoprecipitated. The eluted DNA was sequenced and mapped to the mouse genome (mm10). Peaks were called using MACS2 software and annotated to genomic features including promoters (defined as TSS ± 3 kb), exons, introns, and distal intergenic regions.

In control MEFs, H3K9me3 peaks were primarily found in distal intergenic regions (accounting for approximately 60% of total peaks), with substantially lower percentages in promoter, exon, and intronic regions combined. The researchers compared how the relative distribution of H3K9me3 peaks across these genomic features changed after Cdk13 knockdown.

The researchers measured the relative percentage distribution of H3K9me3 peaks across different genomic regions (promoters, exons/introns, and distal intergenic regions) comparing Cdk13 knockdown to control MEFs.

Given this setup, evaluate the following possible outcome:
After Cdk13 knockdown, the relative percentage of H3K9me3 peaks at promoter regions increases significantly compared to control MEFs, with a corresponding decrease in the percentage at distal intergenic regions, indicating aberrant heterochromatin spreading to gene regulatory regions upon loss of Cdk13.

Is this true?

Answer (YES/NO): YES